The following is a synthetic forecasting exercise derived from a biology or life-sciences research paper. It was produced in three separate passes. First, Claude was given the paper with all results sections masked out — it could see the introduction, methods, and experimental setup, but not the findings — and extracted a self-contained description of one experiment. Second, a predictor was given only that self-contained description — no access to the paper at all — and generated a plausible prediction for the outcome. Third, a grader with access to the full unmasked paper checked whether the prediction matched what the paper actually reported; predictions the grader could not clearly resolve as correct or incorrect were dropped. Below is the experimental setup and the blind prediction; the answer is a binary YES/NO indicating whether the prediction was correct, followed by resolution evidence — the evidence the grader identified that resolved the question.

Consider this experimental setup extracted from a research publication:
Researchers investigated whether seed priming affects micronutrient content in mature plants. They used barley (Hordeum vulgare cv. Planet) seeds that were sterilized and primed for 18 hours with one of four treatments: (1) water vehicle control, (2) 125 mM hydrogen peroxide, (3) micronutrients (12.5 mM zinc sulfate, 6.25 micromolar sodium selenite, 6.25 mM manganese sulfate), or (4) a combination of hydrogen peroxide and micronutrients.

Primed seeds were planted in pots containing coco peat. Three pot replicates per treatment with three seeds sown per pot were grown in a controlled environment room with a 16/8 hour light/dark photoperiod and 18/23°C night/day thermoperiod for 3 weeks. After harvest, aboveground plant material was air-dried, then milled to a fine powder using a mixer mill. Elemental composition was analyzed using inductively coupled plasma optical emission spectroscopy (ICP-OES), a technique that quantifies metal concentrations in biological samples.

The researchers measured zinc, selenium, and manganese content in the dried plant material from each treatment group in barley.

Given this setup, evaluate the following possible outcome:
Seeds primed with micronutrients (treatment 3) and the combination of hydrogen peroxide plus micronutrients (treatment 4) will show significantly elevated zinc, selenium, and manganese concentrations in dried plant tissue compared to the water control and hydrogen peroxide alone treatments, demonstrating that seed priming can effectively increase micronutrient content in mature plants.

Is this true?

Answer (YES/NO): NO